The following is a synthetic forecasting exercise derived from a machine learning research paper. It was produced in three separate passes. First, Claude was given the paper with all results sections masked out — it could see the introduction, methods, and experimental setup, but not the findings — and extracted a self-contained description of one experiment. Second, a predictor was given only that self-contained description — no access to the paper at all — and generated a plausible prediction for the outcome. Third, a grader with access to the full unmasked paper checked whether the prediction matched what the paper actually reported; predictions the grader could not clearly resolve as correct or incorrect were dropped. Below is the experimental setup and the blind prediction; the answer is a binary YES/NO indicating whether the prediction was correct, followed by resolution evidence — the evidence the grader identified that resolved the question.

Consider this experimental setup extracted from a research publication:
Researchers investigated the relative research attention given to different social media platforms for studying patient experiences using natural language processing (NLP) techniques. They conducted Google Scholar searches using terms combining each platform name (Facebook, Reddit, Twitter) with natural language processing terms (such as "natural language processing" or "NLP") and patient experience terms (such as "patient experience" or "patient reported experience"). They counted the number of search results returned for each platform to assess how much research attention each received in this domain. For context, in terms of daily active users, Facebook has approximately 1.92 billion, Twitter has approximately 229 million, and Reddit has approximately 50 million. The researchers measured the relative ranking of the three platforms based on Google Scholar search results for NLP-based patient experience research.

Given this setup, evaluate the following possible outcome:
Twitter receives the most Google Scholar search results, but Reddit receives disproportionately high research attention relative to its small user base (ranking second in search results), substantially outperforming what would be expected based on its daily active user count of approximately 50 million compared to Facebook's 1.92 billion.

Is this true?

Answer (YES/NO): NO